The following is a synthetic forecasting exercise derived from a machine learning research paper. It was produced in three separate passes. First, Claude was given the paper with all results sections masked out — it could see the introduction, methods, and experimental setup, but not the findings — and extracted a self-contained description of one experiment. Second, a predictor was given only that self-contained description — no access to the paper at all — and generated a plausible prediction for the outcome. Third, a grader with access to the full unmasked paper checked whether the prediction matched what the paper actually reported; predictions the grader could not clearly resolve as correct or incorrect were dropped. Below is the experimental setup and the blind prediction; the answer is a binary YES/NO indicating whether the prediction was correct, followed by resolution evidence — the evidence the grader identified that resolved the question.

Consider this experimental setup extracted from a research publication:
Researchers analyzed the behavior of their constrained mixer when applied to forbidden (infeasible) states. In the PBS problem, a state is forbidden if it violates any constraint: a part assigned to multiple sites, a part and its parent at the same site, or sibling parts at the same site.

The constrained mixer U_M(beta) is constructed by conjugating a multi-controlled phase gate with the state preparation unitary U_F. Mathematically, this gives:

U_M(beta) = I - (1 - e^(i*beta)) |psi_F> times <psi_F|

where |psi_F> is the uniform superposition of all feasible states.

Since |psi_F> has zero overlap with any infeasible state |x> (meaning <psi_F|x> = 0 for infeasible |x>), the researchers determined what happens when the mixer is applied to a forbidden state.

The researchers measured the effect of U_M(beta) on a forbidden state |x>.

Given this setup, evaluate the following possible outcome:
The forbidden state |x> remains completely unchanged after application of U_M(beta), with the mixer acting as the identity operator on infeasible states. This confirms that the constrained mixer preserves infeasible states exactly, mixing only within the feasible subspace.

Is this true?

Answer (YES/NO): YES